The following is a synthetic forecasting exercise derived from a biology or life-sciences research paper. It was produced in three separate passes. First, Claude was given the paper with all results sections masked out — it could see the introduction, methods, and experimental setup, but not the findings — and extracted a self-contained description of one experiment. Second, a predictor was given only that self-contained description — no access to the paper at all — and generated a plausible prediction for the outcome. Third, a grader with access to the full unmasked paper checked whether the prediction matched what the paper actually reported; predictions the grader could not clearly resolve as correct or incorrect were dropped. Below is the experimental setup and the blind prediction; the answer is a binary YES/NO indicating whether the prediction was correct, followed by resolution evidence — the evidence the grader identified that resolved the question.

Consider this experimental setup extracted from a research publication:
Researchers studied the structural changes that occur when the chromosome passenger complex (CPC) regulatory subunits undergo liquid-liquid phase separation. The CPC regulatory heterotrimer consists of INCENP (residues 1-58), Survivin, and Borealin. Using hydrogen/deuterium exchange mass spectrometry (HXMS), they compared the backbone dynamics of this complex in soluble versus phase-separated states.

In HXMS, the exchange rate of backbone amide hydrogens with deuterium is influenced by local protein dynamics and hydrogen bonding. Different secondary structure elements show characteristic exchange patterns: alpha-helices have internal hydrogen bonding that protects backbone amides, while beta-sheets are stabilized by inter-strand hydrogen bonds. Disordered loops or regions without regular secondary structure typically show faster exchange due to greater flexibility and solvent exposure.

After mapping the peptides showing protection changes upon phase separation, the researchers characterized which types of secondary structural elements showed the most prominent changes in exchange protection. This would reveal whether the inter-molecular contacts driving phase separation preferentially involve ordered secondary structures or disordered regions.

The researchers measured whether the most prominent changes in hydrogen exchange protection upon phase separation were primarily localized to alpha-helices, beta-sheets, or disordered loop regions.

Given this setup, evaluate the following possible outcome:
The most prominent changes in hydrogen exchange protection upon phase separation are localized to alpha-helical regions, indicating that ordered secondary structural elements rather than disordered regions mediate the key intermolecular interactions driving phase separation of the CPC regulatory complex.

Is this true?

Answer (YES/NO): YES